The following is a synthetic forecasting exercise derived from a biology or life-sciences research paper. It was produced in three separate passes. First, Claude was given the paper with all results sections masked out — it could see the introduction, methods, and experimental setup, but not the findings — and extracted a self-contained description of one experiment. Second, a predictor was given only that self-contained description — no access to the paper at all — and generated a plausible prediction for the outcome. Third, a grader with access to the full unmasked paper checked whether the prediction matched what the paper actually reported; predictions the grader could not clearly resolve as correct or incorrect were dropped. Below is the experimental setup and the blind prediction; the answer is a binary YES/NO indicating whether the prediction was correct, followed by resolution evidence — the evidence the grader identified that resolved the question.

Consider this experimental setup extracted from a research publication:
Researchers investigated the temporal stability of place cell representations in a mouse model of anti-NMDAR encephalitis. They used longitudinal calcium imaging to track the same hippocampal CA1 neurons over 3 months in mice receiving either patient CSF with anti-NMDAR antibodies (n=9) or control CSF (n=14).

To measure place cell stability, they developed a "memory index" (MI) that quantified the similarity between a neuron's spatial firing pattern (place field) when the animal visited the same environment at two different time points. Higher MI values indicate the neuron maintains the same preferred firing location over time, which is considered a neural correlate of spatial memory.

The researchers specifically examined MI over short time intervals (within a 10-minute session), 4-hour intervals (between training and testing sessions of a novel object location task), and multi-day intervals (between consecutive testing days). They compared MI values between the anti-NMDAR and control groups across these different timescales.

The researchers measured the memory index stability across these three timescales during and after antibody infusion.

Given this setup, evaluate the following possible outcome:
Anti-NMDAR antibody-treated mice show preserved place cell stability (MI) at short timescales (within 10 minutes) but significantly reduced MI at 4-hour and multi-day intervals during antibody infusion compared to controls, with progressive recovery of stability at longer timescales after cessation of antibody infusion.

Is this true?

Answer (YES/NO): YES